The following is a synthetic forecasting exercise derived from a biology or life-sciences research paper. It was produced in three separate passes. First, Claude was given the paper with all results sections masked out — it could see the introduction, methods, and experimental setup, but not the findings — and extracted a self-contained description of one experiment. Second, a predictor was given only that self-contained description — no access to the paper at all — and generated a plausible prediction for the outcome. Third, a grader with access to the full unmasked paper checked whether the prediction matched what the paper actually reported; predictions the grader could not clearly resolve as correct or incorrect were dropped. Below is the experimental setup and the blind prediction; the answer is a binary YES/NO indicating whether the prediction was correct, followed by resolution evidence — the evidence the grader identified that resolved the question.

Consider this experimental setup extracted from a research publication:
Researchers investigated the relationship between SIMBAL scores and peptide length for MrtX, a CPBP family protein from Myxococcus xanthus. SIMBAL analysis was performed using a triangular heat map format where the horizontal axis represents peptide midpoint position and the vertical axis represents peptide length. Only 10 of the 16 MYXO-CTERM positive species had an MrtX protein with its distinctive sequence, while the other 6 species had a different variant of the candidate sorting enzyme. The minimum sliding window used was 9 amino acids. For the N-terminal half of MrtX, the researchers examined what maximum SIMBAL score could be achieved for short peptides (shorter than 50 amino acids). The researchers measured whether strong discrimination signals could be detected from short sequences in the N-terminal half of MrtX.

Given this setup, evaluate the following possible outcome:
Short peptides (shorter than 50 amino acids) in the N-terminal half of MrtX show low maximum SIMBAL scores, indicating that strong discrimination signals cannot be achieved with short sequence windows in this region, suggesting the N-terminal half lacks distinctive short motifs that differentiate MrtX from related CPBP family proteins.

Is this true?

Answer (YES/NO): NO